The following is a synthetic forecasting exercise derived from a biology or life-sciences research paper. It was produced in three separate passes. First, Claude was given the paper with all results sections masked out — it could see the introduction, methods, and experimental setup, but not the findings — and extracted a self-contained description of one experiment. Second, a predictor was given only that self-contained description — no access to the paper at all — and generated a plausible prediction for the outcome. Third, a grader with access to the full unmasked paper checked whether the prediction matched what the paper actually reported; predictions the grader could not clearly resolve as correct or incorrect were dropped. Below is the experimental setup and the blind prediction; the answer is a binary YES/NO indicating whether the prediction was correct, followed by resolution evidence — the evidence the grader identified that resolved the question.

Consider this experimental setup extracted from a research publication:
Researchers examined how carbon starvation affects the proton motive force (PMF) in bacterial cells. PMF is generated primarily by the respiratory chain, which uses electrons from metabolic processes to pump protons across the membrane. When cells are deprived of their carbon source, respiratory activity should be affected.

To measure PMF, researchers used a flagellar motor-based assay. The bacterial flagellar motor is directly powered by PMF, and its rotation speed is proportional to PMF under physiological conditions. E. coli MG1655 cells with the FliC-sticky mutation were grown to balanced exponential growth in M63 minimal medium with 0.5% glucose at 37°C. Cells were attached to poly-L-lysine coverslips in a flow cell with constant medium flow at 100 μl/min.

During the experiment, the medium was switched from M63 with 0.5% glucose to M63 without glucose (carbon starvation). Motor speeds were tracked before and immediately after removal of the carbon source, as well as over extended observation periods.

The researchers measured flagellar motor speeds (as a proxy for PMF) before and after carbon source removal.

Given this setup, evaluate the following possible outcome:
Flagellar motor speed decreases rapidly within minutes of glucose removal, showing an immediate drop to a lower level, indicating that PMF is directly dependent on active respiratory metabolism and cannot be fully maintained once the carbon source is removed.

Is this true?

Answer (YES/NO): YES